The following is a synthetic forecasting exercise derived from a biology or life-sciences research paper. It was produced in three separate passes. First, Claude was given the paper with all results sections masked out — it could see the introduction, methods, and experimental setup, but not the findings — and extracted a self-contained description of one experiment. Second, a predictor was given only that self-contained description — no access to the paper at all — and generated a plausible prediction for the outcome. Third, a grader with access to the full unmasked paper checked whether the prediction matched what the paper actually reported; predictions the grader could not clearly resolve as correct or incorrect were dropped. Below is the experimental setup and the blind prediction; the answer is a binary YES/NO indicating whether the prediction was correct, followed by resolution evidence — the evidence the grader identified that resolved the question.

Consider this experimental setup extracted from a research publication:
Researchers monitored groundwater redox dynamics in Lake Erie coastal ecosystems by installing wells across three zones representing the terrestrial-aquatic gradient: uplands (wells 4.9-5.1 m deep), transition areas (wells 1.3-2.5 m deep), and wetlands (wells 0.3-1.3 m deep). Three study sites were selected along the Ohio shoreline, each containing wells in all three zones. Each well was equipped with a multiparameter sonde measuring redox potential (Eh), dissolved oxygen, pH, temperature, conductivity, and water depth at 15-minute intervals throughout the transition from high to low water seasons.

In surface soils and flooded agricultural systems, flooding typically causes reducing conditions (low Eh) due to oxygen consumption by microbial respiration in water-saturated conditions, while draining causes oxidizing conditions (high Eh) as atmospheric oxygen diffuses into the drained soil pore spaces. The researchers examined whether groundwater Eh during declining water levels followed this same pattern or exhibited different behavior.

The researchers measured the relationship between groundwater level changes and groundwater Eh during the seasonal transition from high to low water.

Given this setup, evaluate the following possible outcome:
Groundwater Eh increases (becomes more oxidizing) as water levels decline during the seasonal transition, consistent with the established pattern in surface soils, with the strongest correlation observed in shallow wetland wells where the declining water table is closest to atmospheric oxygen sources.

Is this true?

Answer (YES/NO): NO